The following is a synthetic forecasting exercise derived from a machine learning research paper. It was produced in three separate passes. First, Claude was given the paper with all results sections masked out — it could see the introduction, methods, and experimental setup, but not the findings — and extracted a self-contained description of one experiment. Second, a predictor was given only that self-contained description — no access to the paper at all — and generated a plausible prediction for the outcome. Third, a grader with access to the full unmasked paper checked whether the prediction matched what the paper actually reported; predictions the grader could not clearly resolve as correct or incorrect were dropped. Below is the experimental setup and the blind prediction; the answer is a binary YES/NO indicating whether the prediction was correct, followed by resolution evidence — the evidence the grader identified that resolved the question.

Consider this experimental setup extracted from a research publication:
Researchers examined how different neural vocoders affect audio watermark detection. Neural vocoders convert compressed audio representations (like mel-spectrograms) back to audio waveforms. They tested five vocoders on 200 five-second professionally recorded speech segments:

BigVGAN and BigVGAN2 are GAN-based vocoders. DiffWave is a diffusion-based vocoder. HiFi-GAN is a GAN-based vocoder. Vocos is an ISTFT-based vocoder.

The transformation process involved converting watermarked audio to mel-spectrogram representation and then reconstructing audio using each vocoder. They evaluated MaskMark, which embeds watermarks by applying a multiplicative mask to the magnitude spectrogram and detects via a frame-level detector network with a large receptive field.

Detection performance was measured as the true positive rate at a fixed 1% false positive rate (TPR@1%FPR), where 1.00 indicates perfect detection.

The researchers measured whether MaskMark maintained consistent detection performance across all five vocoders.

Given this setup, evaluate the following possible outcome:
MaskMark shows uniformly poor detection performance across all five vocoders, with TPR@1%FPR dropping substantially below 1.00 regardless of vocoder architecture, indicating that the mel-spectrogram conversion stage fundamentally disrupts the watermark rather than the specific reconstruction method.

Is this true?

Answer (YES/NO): NO